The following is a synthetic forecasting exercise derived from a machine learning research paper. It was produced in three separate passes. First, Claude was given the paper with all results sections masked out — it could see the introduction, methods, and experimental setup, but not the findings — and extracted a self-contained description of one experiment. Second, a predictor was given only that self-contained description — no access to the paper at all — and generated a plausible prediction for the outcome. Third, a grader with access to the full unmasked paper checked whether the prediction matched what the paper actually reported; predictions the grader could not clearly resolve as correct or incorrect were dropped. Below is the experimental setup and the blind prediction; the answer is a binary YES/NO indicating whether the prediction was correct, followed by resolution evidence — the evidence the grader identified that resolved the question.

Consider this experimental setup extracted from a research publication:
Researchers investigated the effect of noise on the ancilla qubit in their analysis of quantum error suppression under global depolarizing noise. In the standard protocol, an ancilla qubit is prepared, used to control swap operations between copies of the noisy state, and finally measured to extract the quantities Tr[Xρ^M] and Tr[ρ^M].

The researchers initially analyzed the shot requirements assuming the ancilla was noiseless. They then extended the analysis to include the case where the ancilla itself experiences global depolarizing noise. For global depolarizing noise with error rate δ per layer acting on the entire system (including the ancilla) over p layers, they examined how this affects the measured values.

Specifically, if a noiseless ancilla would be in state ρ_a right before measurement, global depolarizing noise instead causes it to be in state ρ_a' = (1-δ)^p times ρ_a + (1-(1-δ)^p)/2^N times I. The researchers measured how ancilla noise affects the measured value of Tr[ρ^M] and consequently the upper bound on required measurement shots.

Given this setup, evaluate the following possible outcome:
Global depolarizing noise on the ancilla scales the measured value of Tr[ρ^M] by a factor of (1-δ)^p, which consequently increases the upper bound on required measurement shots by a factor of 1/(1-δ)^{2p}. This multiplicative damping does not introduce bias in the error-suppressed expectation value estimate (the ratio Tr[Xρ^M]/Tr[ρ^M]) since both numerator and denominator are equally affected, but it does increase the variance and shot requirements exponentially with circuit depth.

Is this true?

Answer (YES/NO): YES